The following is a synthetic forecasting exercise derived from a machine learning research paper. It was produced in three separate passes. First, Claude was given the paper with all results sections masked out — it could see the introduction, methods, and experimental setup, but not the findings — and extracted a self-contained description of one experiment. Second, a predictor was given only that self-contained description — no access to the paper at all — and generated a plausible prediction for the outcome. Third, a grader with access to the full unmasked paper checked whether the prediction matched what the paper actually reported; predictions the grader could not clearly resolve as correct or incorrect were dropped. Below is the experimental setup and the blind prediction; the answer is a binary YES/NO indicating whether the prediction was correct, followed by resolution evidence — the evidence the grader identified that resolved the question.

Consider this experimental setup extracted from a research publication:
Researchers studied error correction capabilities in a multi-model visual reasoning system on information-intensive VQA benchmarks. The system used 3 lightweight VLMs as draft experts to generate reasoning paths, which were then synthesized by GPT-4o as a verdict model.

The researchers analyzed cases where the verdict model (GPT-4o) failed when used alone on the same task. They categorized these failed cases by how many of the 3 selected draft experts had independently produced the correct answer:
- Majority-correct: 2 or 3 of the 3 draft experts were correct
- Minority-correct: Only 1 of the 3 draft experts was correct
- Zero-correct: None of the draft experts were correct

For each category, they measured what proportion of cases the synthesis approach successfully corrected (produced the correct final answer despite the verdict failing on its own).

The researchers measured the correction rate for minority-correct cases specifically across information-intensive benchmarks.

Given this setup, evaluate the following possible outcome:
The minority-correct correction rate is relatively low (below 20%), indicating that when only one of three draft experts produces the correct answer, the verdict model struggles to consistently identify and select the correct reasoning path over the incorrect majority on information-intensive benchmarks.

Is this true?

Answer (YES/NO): NO